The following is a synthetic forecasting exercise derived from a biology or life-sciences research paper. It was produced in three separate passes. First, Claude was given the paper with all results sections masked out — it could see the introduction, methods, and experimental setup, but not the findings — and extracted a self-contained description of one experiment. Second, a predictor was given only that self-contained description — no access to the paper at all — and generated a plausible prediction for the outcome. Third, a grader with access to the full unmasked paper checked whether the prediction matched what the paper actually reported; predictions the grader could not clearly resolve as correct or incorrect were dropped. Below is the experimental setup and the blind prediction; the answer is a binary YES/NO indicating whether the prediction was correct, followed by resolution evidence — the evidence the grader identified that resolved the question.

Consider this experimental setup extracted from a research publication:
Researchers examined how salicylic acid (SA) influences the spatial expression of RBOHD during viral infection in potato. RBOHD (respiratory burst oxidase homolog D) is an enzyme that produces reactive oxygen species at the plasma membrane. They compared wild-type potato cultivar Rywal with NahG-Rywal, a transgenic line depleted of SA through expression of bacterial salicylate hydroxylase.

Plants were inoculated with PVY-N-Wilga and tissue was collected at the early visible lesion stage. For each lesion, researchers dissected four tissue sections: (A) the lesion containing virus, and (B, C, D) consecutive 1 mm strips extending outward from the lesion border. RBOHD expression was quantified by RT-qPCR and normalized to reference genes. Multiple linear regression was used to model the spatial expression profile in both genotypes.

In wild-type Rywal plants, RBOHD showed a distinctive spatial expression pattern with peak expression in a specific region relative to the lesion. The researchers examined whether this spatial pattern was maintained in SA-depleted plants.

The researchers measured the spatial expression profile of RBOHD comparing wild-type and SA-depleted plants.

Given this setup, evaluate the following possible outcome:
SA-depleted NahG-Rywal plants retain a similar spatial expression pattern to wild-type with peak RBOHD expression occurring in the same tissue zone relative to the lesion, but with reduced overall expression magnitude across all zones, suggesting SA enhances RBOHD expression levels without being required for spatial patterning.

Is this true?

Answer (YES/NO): NO